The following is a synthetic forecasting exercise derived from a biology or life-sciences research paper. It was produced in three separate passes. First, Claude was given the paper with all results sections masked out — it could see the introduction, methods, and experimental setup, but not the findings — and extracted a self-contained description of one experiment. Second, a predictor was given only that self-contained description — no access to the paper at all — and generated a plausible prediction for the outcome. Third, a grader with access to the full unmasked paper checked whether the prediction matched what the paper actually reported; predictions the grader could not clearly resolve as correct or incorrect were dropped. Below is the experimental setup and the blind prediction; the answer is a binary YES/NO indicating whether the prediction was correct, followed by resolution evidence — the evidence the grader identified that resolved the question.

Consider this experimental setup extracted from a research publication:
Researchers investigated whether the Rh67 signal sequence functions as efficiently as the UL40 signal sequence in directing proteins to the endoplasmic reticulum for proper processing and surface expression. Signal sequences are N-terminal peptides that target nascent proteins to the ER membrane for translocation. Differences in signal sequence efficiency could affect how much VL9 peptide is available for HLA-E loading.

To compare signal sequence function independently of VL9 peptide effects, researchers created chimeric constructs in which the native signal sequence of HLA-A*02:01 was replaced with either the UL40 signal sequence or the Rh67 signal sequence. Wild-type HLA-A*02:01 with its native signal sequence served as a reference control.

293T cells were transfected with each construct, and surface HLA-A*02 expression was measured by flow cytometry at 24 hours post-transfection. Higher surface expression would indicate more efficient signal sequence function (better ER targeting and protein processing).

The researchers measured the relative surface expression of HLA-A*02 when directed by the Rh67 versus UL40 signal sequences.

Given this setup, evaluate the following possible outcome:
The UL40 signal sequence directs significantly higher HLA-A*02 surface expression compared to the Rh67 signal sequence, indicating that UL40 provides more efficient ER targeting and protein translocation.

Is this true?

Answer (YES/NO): NO